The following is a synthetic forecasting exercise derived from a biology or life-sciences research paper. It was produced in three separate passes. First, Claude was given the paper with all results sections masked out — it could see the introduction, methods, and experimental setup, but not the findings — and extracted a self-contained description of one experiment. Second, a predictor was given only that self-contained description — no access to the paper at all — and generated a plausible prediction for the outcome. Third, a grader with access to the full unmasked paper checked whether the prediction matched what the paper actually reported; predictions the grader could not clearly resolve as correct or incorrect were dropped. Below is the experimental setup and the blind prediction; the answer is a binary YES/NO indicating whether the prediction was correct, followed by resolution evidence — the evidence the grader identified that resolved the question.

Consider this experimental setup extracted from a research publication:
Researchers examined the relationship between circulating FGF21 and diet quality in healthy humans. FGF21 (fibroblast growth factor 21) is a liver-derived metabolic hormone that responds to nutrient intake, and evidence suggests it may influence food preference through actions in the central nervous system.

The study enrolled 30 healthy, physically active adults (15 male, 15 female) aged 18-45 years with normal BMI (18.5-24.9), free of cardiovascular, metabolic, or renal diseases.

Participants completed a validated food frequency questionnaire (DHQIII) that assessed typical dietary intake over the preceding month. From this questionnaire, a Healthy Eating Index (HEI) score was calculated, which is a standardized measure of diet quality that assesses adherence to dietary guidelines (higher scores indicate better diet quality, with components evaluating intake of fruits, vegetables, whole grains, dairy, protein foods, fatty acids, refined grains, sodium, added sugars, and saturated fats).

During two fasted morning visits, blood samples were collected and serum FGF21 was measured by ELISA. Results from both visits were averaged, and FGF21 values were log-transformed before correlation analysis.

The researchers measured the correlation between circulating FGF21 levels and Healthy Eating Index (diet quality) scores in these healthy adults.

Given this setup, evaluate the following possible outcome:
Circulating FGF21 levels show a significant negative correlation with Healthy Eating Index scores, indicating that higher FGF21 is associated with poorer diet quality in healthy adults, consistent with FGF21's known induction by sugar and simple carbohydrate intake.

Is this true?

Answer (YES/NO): NO